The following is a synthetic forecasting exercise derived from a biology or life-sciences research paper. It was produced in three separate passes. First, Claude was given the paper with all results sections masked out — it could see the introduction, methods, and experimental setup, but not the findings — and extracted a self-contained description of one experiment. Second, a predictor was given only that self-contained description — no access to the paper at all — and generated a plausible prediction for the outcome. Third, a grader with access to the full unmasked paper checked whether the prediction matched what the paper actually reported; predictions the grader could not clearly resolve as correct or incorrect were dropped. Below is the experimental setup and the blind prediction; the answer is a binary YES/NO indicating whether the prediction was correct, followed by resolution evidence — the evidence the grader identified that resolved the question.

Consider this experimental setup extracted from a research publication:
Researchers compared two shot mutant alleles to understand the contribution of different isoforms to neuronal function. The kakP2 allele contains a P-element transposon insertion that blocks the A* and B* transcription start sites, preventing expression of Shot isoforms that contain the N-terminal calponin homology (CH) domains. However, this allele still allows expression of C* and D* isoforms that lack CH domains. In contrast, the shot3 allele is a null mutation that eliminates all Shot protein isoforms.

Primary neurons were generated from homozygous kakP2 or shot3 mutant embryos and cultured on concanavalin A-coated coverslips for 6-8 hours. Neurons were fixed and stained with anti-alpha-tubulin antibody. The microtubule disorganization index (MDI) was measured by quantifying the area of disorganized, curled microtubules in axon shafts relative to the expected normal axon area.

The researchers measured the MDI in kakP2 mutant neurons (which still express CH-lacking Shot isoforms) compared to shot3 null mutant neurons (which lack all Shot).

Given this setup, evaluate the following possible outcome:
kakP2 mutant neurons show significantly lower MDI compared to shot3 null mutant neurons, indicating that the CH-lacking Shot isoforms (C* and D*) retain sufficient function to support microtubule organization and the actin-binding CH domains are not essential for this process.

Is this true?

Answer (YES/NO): YES